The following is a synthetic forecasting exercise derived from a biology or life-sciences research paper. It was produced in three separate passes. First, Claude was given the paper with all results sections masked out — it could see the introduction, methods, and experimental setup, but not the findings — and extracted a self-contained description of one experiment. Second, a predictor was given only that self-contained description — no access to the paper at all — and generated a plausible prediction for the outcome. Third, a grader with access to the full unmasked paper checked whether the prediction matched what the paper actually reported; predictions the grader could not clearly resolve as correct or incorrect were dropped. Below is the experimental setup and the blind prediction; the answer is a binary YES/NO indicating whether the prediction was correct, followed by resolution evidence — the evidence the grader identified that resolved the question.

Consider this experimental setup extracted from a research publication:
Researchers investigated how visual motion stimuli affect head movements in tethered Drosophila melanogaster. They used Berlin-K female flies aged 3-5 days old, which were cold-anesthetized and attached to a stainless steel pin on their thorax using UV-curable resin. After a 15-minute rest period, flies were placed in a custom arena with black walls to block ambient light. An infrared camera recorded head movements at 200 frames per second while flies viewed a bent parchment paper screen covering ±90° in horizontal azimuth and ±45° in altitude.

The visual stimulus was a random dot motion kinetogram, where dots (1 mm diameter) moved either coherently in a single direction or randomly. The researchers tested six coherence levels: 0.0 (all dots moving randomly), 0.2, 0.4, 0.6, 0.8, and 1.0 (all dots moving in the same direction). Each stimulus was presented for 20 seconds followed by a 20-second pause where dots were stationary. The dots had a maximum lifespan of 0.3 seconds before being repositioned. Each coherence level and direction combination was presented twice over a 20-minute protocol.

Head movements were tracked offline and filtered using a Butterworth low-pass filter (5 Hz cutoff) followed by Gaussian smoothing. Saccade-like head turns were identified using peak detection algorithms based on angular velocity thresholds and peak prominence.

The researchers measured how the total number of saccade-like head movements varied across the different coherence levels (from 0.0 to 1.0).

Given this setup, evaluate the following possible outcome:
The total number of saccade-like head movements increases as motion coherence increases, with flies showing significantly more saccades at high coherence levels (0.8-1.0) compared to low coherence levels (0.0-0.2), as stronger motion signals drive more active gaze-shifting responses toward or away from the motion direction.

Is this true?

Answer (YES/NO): YES